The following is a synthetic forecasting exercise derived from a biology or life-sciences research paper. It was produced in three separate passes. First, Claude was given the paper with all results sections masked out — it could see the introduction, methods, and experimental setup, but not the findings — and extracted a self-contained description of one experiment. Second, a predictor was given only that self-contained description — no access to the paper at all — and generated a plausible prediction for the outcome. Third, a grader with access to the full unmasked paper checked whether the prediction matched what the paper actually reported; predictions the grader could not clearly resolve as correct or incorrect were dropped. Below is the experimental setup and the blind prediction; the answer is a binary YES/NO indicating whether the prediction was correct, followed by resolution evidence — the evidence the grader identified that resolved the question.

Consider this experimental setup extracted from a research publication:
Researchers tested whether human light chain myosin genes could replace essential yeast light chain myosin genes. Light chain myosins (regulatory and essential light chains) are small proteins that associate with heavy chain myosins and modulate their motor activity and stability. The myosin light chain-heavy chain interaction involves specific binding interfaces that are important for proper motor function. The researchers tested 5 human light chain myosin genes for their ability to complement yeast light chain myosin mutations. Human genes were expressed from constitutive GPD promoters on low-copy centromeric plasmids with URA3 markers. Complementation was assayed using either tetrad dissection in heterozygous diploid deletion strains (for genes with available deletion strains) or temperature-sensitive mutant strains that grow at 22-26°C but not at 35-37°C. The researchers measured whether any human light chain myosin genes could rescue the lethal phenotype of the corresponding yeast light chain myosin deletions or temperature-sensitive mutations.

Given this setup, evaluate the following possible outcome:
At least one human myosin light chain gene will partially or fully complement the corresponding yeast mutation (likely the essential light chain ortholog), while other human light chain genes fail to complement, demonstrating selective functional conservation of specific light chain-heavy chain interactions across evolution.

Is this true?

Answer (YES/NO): NO